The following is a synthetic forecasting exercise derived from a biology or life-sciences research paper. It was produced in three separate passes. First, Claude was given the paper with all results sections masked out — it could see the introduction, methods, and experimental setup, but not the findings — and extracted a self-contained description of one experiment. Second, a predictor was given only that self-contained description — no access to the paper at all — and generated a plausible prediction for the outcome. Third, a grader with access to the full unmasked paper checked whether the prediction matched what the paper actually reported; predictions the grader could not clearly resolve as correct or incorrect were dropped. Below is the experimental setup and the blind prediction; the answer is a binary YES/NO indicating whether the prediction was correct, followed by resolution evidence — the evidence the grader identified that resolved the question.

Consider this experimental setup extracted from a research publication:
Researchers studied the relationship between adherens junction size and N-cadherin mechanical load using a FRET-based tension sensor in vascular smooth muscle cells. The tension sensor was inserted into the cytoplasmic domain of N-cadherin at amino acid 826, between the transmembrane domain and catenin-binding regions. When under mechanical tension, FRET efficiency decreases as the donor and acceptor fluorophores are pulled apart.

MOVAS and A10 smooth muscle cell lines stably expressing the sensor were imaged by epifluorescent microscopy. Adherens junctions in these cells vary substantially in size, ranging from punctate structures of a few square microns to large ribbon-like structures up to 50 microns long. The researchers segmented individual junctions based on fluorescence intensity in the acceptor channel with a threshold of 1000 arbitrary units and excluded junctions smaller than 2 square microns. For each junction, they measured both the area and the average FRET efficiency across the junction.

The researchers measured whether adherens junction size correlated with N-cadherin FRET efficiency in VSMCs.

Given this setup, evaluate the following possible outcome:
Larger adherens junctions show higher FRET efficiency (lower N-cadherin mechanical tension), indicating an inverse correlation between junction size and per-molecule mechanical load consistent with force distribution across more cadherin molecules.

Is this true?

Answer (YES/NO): NO